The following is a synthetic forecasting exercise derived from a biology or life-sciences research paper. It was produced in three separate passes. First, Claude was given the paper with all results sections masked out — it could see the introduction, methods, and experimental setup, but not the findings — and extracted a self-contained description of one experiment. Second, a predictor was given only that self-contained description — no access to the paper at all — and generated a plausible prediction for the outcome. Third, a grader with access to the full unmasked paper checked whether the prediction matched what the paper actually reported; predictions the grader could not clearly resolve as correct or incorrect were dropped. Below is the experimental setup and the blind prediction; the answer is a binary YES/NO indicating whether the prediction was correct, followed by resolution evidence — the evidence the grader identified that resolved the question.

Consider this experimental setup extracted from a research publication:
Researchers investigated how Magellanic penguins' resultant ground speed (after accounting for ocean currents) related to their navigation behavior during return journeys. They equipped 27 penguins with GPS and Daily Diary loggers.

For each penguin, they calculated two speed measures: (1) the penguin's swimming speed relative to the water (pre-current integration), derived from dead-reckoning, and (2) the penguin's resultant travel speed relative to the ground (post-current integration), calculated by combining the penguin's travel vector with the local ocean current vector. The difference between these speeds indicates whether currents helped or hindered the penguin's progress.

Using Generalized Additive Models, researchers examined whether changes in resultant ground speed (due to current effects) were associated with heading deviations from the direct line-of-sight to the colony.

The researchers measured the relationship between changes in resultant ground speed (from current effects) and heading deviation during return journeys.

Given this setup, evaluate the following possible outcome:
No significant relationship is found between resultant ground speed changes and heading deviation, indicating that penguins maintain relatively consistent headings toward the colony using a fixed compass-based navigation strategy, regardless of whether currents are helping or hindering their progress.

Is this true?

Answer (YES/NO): NO